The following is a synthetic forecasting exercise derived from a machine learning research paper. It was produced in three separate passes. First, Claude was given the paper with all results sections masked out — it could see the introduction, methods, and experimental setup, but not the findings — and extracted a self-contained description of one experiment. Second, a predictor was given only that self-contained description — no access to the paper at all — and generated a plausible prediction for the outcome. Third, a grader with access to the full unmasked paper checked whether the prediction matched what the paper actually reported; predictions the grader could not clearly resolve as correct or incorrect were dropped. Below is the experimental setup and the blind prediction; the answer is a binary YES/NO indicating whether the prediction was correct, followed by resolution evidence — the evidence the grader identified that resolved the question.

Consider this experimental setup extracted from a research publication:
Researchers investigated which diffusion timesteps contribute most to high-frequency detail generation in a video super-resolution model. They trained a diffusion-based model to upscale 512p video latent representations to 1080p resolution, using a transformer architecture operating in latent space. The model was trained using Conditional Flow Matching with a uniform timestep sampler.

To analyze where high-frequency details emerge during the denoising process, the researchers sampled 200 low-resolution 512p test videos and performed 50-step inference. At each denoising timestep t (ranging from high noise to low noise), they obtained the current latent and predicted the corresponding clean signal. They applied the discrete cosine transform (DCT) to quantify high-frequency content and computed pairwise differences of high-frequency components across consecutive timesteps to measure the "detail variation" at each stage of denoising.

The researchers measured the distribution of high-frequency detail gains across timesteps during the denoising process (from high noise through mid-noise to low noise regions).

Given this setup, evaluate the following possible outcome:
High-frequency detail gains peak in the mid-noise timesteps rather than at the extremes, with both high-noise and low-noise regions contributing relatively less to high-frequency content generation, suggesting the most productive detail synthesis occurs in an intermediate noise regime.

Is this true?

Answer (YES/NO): NO